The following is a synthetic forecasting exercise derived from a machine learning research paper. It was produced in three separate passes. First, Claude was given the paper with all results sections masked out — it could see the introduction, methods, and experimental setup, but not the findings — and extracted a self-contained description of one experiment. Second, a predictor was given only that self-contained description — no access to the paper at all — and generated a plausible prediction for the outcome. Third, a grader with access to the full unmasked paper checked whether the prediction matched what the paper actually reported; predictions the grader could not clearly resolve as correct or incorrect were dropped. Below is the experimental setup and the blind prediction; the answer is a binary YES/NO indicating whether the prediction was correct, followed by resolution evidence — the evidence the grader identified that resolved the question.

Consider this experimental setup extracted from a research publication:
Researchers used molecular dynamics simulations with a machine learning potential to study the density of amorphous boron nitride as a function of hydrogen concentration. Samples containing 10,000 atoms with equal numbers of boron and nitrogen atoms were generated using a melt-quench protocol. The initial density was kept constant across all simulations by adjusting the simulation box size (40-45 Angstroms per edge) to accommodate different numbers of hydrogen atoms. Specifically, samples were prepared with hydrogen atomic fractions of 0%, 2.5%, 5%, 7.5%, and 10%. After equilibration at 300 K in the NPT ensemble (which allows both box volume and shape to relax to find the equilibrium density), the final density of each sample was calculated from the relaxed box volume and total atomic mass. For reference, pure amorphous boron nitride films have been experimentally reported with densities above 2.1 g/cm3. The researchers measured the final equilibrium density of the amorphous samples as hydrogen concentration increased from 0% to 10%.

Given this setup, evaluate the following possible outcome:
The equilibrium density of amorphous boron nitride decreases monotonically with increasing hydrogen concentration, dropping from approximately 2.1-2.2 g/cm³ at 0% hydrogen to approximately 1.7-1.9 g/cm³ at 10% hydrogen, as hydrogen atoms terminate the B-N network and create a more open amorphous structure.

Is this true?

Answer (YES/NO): NO